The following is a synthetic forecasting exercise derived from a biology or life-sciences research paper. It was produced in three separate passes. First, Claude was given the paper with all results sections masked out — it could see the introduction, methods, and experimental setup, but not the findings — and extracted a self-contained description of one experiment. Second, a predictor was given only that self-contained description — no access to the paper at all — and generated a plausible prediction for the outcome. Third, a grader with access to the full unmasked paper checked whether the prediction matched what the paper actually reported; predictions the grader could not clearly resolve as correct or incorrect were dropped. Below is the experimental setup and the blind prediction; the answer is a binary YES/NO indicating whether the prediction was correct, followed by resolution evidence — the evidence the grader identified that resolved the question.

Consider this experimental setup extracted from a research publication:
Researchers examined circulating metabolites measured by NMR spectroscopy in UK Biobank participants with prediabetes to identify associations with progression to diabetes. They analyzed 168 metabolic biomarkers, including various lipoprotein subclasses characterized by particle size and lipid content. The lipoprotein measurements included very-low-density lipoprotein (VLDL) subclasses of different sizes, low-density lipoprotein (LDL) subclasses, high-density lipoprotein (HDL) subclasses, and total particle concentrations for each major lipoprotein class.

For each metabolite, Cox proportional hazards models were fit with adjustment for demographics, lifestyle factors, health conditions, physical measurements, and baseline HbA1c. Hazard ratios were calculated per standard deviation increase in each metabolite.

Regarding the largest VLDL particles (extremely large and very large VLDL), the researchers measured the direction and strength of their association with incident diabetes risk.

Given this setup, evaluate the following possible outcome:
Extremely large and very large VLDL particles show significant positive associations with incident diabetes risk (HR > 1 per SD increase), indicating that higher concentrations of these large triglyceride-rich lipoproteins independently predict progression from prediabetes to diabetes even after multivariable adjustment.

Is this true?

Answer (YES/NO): YES